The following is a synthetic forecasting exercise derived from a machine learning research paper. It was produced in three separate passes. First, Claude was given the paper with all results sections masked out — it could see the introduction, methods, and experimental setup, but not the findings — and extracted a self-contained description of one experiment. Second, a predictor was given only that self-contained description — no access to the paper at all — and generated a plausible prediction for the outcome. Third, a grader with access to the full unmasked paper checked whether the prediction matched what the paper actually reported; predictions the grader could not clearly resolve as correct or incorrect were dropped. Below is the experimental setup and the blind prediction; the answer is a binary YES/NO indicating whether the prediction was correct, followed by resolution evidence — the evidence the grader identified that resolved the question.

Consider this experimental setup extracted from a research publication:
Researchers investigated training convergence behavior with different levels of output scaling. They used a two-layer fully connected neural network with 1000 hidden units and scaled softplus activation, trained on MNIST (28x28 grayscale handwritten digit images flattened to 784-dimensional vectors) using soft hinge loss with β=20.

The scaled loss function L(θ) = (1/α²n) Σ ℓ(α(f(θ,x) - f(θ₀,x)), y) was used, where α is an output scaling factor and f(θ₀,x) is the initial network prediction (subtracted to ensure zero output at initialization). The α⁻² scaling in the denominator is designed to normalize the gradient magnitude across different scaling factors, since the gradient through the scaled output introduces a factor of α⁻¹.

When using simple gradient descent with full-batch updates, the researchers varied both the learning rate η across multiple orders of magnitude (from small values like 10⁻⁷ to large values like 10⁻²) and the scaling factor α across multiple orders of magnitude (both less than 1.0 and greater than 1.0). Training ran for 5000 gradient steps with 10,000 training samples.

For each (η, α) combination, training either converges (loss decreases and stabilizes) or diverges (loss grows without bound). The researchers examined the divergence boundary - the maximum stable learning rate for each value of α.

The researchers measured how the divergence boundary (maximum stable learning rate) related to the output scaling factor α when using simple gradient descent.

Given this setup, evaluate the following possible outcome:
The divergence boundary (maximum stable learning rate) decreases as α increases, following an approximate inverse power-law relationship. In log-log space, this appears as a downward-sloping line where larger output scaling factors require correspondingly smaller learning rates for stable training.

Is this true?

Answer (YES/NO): NO